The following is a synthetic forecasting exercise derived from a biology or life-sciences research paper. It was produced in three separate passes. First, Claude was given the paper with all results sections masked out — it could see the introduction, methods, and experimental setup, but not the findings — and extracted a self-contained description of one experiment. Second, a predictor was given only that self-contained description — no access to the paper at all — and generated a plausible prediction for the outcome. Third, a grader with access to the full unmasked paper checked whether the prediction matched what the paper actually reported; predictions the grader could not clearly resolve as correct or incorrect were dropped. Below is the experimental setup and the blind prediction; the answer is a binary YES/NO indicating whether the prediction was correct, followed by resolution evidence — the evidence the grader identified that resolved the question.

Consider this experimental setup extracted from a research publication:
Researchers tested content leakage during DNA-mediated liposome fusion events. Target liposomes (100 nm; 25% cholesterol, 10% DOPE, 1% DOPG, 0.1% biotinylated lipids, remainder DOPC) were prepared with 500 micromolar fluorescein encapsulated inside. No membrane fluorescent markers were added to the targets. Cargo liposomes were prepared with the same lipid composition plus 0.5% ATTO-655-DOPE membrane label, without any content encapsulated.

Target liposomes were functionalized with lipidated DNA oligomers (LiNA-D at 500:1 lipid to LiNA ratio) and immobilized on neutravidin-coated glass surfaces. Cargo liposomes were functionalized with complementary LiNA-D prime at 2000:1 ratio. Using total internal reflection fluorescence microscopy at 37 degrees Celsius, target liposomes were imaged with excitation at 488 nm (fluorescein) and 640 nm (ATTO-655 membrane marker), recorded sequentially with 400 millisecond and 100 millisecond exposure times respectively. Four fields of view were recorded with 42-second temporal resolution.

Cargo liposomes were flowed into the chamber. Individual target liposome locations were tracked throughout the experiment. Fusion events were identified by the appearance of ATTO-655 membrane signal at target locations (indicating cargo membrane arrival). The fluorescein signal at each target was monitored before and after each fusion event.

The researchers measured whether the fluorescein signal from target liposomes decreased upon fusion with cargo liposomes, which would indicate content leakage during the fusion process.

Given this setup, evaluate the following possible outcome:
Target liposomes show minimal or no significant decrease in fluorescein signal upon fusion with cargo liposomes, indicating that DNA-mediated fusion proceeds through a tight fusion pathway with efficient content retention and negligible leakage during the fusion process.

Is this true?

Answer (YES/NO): YES